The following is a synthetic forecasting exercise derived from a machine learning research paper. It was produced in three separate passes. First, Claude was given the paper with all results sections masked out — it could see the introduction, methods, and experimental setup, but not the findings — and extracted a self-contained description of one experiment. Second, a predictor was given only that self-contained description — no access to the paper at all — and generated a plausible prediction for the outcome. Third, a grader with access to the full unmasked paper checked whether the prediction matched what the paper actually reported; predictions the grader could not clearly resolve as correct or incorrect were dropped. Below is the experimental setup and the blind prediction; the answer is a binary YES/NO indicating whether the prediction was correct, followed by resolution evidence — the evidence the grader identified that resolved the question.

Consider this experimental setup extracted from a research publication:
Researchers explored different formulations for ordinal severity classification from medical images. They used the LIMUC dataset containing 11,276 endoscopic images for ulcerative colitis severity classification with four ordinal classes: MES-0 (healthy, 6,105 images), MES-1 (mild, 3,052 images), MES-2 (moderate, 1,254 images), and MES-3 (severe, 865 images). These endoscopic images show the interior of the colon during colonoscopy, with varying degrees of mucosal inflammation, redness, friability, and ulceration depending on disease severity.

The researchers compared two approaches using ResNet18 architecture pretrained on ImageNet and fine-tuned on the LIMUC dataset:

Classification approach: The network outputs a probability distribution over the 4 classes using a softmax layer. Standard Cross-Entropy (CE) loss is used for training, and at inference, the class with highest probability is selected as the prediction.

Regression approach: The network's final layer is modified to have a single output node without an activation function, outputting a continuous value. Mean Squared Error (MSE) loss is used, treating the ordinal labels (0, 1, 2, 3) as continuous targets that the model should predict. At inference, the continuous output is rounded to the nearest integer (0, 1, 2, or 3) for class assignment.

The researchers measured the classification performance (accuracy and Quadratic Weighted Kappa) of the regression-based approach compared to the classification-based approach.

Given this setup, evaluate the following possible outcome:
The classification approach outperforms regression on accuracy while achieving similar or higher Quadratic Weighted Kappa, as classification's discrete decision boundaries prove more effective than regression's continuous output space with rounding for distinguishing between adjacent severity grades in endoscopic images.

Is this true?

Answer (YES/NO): NO